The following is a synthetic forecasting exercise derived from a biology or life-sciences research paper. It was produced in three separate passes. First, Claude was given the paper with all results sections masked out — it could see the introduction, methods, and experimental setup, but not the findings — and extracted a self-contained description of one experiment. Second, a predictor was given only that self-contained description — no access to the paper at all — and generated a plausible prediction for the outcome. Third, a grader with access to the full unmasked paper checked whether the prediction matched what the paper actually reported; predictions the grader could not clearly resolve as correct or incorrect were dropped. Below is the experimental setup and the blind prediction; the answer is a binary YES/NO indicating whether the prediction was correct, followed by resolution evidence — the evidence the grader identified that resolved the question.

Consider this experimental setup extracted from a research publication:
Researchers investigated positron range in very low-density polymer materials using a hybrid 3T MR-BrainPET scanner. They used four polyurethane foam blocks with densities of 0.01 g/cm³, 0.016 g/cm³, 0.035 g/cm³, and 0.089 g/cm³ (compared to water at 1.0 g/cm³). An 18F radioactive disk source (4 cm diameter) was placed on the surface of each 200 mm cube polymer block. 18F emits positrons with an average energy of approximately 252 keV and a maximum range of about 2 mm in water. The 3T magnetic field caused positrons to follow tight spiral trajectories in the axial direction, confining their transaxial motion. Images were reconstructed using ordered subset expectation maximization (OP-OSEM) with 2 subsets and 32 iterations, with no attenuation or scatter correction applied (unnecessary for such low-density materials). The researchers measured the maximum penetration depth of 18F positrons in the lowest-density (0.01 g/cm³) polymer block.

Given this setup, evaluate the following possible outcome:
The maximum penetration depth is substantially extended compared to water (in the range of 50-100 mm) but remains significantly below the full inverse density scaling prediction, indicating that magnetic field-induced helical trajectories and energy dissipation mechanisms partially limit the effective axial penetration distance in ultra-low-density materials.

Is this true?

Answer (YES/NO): NO